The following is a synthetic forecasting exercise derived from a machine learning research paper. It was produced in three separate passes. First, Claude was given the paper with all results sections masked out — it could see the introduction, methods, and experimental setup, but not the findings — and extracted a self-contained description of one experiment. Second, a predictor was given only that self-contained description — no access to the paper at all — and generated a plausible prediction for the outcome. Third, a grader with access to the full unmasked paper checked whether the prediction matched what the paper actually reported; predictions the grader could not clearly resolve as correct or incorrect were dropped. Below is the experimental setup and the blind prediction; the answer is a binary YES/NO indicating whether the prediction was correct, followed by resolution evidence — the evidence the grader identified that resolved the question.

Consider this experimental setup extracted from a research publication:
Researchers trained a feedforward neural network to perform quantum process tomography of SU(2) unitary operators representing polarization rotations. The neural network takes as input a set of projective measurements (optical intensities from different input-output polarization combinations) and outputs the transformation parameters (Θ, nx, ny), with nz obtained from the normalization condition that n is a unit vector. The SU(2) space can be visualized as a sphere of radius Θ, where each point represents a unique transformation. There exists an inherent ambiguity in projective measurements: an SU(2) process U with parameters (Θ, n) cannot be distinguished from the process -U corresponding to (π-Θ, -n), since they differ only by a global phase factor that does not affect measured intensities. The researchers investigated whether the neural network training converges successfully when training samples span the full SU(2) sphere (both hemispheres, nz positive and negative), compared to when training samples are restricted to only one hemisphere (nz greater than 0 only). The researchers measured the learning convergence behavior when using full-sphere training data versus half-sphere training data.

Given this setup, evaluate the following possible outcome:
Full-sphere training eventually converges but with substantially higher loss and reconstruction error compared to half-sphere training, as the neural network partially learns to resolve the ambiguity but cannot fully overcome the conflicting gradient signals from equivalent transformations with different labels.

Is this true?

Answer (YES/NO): NO